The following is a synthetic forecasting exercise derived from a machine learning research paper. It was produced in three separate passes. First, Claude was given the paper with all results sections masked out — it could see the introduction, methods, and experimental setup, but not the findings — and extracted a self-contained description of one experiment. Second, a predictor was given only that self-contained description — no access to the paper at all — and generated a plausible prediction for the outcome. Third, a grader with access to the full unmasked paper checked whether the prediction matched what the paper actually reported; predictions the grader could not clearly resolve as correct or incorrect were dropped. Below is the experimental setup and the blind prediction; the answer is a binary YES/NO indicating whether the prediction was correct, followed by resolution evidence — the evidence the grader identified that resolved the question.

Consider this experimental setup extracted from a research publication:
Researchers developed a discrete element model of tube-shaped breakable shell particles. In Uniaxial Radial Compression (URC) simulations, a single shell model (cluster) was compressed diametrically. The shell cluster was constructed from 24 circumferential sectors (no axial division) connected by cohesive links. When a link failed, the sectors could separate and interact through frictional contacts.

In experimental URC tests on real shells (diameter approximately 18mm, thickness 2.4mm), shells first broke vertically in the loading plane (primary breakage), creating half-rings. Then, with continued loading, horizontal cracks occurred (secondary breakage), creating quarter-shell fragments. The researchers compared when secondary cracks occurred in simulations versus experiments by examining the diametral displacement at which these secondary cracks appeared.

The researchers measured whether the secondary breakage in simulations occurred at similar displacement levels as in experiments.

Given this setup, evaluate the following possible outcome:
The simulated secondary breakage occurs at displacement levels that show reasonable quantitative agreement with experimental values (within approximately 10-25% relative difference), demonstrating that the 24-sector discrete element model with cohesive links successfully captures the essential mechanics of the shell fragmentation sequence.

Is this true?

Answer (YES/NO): NO